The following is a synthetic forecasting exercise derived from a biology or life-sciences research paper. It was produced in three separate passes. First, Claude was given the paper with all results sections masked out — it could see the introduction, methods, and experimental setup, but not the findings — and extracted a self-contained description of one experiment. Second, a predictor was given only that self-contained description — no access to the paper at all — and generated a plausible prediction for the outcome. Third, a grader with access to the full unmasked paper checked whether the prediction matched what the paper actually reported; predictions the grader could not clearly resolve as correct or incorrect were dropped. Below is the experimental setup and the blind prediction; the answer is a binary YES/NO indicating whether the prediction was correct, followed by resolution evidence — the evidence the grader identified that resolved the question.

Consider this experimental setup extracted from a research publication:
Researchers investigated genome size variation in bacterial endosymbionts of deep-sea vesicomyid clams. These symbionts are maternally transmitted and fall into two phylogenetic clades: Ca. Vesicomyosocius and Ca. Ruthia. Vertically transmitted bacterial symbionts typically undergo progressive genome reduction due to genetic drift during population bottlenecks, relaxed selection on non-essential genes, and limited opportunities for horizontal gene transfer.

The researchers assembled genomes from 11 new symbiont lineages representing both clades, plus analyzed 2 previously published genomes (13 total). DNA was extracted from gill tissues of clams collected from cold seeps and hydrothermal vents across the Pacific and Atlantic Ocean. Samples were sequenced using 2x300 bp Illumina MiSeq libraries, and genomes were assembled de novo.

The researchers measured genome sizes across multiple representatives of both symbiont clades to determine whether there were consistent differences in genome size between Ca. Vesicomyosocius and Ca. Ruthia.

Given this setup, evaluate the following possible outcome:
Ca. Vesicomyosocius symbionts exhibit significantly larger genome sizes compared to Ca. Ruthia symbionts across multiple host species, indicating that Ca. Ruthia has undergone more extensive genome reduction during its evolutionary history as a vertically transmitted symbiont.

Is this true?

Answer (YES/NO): NO